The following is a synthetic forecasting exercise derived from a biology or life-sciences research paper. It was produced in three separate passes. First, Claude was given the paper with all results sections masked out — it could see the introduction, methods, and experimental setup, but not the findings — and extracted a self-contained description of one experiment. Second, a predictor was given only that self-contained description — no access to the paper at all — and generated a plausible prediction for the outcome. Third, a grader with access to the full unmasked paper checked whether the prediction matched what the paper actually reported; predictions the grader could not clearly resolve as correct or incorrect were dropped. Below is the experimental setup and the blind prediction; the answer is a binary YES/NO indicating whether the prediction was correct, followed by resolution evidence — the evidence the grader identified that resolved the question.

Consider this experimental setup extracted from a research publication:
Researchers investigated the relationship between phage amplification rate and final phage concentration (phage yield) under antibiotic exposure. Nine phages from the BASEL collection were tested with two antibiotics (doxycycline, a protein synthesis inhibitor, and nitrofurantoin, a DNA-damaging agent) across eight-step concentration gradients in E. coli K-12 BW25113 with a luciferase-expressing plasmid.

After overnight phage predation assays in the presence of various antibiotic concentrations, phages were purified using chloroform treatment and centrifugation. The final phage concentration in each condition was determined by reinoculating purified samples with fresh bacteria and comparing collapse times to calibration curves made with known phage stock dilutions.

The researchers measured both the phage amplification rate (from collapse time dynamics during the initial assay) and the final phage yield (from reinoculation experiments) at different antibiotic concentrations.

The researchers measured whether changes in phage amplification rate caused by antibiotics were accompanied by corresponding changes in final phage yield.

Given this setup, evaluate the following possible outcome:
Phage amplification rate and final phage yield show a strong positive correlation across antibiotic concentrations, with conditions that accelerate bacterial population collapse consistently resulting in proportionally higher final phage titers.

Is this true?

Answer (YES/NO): NO